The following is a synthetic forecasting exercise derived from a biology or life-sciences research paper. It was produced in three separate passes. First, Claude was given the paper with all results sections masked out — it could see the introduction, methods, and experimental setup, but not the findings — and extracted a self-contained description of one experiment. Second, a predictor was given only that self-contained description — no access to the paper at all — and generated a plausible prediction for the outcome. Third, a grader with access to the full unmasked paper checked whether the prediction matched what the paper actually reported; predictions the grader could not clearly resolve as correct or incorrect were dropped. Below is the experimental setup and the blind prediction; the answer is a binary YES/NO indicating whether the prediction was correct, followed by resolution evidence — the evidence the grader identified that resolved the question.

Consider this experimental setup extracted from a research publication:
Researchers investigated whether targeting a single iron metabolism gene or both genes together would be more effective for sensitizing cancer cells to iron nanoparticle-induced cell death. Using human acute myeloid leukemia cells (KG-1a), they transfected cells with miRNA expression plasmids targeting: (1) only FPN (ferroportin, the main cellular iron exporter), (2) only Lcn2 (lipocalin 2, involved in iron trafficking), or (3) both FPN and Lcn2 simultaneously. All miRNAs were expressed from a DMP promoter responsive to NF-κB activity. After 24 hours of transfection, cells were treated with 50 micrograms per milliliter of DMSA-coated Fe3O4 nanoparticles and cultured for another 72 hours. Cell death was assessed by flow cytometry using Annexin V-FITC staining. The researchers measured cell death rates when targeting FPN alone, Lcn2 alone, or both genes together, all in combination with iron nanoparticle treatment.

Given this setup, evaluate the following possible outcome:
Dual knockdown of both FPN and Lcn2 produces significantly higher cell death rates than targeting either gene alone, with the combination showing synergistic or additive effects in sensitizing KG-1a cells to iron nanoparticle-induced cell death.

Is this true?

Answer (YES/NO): YES